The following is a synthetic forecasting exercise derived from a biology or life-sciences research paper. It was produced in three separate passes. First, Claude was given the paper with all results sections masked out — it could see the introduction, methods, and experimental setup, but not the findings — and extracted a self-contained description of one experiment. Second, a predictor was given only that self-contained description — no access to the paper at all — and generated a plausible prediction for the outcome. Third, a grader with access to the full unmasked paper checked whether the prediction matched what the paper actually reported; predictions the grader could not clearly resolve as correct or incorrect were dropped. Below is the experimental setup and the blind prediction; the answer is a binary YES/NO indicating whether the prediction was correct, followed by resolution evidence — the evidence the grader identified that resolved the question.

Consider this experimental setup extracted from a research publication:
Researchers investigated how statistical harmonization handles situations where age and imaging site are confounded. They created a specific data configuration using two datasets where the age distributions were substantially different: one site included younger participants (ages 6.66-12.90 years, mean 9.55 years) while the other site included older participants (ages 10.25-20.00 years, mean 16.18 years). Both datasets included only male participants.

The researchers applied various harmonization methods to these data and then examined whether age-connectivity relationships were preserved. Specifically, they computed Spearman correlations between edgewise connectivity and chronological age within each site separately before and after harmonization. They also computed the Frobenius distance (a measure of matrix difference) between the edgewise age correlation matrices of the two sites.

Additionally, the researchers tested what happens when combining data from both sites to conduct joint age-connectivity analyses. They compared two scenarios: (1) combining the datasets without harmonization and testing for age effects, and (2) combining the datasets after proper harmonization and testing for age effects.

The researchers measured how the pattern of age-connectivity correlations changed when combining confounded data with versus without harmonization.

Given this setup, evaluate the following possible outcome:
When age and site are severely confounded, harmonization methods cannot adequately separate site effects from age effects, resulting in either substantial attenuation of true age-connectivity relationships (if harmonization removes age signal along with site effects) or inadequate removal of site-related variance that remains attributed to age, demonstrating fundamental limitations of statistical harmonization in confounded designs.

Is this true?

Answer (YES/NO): NO